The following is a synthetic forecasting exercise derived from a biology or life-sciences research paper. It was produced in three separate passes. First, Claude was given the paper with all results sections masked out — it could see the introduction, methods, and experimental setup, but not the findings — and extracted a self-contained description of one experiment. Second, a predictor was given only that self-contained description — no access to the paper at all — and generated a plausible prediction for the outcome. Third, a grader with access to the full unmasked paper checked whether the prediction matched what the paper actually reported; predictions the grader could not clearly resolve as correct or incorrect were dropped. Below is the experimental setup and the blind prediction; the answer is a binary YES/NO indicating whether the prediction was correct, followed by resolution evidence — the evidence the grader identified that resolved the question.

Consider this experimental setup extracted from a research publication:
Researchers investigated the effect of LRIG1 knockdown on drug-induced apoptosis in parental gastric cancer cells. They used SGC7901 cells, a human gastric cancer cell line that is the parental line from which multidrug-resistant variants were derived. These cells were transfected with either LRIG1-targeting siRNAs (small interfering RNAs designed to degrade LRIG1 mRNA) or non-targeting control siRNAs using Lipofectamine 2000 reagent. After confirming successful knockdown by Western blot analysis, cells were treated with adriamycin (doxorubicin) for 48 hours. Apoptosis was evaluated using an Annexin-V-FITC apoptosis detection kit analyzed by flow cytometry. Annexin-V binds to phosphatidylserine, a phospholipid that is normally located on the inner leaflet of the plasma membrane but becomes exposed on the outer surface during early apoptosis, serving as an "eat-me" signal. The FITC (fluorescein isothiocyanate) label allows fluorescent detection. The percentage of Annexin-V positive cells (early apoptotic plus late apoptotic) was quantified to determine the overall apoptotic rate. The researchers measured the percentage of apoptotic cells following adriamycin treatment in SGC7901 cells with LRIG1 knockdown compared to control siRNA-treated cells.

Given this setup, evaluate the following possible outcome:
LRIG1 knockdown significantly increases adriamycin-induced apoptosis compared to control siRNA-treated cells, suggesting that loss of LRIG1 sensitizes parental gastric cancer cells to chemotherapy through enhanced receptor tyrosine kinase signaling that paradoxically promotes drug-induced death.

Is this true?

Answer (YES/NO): NO